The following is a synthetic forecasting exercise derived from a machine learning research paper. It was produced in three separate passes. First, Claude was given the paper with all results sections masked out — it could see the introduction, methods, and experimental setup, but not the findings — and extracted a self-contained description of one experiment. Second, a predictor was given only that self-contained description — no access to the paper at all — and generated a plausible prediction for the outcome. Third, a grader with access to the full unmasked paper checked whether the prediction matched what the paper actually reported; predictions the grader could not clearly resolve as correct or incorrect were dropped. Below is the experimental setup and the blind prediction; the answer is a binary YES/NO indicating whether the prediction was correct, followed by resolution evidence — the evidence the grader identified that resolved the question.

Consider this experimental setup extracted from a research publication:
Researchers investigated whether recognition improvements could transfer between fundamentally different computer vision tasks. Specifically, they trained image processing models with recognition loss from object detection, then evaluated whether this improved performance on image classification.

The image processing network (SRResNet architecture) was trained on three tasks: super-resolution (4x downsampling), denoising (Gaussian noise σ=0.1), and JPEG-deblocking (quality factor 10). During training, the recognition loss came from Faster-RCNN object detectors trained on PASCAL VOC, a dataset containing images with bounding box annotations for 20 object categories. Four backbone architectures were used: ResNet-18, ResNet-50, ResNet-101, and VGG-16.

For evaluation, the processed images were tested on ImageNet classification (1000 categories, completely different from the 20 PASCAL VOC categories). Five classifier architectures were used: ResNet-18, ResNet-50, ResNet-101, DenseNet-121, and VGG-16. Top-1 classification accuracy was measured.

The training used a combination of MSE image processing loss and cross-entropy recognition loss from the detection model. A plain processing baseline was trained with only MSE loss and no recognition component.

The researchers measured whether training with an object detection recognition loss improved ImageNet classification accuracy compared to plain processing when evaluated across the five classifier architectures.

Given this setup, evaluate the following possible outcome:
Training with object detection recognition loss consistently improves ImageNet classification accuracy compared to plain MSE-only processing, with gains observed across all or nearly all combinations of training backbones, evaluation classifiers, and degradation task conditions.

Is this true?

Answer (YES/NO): YES